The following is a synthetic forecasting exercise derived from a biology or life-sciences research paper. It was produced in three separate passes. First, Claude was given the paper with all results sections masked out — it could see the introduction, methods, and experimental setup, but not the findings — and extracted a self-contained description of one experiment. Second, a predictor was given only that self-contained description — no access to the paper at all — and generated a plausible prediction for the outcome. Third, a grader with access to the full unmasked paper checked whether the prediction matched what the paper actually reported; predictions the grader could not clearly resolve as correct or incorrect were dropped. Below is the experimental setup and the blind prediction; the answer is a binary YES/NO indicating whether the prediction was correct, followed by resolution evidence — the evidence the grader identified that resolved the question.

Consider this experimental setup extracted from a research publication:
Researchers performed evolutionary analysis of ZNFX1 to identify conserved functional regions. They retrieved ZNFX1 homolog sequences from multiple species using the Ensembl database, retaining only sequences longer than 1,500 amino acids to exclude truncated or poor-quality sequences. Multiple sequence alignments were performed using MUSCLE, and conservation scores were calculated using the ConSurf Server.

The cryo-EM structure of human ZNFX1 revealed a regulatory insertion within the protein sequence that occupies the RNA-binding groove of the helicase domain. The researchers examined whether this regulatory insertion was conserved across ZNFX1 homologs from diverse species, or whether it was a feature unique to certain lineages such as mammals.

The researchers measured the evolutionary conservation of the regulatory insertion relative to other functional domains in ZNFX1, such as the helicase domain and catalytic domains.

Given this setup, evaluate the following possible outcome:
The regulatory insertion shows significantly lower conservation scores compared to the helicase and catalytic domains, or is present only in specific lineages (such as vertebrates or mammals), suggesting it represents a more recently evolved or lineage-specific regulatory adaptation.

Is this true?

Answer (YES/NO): YES